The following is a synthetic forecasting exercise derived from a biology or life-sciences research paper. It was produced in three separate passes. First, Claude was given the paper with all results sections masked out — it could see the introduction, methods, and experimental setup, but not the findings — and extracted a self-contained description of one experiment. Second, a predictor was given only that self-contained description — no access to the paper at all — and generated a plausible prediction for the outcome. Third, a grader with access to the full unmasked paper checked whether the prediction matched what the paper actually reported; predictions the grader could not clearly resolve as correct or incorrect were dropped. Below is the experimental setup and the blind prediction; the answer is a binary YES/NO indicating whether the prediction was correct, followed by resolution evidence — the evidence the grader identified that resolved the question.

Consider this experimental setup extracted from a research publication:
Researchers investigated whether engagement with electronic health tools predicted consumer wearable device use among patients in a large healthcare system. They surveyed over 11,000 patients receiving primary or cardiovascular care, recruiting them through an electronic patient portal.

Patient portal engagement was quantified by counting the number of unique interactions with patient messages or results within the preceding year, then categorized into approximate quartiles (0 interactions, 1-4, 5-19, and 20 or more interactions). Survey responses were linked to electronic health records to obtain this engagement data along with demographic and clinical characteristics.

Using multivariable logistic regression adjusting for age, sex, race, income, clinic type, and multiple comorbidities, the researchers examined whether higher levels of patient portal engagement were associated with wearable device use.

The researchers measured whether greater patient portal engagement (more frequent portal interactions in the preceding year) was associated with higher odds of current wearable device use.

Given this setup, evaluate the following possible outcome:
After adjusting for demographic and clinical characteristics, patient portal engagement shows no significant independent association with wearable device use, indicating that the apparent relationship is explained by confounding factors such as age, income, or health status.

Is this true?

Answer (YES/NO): YES